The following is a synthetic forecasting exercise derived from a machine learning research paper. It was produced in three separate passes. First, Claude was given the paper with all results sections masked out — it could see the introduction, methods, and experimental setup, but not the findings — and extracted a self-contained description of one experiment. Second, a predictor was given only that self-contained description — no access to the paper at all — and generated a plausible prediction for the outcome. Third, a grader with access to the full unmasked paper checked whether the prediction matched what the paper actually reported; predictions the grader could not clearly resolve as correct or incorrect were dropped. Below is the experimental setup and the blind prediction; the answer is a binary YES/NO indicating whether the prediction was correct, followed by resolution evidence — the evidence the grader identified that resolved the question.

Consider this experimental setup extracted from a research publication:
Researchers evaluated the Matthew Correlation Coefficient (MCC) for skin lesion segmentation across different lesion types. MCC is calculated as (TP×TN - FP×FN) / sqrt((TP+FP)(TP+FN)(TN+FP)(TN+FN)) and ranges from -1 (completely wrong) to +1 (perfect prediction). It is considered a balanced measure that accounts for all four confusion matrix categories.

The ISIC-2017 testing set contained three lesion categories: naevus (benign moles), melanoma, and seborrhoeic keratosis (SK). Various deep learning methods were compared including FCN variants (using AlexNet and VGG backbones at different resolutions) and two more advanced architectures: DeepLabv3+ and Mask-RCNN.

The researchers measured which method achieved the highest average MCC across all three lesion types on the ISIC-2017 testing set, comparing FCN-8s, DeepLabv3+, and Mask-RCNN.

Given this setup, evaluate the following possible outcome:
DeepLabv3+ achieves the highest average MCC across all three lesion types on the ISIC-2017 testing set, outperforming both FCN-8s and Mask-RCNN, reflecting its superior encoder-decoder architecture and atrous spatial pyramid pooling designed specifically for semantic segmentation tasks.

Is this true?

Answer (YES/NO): YES